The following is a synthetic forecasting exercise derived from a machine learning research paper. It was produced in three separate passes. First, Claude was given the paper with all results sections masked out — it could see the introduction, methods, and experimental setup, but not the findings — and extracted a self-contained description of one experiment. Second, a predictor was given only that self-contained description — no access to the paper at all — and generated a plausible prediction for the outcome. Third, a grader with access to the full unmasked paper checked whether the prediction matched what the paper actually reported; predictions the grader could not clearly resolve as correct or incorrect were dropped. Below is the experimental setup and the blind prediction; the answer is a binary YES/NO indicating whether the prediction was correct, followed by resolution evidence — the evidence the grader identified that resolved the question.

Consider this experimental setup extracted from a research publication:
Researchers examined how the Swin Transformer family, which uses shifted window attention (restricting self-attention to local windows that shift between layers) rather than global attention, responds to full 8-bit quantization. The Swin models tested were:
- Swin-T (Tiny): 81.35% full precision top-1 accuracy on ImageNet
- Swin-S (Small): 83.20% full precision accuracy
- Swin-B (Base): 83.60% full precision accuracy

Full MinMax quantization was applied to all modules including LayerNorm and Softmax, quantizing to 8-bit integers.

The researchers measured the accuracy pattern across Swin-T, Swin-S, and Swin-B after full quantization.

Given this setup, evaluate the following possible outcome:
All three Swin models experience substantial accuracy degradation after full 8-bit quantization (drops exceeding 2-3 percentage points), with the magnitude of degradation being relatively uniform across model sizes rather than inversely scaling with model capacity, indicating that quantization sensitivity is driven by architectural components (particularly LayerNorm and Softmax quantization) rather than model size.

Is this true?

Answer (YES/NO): NO